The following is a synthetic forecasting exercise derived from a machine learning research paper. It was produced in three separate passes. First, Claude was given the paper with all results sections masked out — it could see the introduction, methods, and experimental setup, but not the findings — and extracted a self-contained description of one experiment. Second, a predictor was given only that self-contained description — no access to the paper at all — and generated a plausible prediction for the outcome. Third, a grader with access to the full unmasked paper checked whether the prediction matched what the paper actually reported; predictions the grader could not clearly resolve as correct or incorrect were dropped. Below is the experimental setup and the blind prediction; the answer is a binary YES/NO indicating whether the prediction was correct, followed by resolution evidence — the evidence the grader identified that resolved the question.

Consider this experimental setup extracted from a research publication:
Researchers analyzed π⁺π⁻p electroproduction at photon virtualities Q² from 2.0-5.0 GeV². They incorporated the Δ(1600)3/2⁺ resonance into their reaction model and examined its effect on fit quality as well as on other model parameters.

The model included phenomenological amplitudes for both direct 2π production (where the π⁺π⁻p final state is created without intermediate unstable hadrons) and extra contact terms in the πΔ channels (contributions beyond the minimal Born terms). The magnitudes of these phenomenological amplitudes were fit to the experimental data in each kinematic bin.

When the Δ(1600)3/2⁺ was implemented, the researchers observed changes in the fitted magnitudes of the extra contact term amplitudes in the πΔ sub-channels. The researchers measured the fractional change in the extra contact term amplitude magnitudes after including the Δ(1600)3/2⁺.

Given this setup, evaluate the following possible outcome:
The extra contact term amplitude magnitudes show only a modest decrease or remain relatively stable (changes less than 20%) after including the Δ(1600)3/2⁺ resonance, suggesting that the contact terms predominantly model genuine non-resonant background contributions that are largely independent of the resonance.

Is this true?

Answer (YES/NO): NO